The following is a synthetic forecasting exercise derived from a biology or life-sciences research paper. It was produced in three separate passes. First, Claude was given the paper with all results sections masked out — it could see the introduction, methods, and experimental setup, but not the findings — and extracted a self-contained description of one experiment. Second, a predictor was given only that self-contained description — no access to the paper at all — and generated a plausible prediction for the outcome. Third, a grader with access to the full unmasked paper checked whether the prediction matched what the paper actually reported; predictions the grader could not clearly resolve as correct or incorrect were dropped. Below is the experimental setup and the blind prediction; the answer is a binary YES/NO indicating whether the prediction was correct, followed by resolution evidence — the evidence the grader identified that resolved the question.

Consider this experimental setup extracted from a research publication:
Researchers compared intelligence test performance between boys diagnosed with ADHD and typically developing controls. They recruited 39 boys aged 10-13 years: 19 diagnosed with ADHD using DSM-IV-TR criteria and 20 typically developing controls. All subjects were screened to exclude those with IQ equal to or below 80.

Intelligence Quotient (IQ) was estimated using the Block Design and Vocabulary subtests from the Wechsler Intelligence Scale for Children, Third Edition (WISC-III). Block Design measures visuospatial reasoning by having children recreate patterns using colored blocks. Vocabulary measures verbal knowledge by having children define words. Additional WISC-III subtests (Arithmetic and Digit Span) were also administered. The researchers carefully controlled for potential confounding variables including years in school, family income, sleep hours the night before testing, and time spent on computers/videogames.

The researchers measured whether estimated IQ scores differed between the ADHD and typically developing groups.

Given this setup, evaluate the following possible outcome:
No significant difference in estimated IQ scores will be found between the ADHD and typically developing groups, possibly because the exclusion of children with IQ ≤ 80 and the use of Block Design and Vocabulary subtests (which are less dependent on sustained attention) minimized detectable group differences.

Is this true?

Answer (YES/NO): NO